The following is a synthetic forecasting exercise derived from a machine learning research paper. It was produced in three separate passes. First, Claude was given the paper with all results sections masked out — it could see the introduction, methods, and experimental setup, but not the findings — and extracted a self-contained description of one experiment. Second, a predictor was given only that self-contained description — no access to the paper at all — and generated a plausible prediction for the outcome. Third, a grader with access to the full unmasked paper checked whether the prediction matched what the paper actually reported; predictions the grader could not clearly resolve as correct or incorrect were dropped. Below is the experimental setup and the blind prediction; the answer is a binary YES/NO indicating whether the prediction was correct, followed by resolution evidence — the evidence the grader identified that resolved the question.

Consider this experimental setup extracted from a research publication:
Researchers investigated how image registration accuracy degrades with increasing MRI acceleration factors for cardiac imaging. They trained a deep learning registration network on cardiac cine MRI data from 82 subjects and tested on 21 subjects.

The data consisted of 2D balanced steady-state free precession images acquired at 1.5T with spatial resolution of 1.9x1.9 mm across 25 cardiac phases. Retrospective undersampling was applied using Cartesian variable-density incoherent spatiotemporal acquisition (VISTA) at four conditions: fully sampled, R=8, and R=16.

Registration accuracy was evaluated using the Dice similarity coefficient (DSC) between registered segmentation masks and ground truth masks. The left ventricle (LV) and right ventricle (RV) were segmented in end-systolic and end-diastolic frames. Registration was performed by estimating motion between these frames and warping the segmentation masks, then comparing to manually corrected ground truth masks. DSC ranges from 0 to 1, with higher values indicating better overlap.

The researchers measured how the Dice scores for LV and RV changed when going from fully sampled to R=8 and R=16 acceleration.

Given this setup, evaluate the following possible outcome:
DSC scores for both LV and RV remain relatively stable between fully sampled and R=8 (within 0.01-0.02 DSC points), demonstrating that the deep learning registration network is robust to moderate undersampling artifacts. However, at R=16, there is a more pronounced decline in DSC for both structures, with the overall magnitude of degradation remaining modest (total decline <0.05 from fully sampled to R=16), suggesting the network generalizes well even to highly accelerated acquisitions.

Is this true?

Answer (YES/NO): NO